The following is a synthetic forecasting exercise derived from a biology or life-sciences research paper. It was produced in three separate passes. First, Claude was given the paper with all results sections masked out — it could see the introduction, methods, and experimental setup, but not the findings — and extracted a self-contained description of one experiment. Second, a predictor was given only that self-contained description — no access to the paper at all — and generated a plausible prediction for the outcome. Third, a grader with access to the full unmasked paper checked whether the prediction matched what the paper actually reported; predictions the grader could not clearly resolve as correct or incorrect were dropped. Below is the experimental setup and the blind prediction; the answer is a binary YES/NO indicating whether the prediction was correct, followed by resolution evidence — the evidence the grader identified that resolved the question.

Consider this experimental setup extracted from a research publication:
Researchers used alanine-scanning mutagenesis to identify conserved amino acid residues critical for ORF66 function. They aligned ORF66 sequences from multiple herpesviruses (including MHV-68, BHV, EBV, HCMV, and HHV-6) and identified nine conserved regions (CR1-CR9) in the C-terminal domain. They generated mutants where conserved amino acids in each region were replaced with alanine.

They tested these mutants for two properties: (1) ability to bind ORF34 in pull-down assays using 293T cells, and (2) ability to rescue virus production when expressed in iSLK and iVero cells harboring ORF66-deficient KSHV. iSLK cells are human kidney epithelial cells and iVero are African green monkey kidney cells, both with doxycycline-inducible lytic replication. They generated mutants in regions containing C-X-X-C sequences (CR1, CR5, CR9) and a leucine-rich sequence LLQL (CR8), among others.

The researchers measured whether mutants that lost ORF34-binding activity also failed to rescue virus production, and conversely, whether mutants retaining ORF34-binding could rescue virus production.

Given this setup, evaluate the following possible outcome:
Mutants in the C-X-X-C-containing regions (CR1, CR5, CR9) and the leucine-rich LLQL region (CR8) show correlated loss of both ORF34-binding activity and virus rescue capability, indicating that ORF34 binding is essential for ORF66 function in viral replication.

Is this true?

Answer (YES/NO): YES